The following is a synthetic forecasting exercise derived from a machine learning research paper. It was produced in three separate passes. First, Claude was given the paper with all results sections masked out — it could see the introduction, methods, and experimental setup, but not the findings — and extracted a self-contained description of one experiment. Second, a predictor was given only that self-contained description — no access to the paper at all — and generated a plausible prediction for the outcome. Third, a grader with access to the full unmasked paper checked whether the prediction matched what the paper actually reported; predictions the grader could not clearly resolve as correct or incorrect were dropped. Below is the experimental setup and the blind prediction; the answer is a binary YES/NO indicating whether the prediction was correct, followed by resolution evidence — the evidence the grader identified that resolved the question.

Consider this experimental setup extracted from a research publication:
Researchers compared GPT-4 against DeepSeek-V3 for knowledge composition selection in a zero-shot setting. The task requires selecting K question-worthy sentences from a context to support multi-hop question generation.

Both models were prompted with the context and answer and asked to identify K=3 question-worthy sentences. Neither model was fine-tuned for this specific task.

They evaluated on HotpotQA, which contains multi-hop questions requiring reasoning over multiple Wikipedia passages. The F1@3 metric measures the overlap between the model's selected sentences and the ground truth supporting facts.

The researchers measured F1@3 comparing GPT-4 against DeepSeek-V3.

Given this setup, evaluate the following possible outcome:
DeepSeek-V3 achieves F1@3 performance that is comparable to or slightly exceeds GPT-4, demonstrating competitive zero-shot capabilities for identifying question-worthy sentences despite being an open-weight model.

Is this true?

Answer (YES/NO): NO